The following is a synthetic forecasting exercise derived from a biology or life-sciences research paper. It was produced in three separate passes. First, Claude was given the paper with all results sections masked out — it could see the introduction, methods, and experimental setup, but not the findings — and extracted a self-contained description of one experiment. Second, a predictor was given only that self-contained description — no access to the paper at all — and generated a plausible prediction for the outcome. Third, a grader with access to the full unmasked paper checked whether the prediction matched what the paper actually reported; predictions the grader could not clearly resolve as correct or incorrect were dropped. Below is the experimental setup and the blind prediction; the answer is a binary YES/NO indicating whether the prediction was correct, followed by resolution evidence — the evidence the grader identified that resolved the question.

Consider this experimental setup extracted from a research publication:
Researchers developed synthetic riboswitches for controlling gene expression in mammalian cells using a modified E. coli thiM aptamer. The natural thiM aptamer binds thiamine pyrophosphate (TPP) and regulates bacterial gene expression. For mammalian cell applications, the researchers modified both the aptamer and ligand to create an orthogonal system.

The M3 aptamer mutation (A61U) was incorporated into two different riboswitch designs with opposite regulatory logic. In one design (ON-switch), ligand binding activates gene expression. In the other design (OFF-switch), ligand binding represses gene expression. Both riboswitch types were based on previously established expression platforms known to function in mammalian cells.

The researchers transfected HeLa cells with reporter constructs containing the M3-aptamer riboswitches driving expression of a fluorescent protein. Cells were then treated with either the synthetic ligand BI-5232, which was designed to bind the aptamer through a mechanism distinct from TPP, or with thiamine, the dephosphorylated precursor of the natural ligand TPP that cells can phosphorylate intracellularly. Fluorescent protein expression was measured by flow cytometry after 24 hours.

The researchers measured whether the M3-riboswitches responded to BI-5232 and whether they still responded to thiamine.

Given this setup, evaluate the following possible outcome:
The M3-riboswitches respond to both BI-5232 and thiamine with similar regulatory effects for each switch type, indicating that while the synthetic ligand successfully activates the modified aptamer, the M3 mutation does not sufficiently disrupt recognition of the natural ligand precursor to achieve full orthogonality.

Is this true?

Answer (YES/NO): NO